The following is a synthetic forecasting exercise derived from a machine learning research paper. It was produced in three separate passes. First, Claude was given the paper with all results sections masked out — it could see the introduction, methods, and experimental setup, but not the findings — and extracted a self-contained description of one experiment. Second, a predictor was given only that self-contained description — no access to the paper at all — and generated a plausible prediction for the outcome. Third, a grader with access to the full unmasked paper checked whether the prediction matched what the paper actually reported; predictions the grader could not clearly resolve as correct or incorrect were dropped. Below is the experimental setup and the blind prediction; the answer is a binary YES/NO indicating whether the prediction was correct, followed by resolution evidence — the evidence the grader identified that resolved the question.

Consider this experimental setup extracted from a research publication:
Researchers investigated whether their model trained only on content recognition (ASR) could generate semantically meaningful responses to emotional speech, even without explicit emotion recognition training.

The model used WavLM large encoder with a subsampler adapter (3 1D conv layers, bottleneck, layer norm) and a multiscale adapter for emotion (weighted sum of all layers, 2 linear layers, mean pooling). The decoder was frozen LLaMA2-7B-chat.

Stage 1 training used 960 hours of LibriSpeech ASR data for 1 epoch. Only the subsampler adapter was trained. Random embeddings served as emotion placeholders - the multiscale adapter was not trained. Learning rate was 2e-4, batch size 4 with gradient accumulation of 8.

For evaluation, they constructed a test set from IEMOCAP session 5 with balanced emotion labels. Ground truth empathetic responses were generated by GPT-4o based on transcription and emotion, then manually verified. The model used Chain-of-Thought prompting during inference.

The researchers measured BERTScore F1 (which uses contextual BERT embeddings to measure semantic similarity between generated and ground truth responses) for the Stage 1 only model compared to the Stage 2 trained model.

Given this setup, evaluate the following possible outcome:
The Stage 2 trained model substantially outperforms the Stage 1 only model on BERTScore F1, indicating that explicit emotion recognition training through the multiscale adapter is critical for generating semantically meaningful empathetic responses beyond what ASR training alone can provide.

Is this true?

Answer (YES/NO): NO